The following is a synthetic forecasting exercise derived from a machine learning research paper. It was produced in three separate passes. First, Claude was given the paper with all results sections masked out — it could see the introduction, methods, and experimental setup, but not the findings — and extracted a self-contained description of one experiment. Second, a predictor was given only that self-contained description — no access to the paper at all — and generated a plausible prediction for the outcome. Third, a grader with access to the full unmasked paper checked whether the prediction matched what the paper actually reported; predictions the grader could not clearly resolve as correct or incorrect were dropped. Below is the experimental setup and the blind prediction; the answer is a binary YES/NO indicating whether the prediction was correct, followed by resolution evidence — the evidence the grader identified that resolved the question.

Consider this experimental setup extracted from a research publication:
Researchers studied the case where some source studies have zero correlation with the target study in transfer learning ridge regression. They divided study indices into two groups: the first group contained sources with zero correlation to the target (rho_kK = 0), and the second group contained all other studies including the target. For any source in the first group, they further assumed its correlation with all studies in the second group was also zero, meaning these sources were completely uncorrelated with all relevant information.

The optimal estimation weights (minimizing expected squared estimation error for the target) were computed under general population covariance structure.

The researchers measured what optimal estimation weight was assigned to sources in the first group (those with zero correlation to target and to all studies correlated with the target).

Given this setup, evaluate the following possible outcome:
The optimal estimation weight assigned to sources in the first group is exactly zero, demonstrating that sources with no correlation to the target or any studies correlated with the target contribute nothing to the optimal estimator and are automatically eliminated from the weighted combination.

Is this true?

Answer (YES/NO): YES